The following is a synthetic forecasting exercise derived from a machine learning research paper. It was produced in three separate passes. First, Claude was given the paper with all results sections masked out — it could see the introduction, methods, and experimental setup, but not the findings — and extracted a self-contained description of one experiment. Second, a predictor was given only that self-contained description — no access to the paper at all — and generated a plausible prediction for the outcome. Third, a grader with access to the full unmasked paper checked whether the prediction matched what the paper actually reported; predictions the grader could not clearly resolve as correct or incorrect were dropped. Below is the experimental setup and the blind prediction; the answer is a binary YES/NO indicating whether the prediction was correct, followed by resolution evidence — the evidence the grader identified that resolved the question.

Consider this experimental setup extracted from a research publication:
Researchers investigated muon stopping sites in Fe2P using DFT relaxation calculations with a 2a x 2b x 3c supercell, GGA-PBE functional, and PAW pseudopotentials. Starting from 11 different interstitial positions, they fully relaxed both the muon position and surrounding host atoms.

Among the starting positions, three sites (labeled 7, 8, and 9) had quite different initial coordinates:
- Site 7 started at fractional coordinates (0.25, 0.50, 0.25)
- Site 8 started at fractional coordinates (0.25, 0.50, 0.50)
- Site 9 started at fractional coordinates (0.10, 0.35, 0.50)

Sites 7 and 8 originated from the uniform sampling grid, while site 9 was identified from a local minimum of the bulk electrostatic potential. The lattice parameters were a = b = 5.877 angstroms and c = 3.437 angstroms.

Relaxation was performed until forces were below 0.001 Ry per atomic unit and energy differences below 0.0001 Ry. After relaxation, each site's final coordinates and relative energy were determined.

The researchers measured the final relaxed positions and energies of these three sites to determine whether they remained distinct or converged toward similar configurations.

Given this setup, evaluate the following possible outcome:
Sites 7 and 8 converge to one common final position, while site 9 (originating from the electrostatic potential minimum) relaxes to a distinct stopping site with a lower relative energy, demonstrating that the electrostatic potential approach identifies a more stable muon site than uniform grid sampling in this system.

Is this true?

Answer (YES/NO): NO